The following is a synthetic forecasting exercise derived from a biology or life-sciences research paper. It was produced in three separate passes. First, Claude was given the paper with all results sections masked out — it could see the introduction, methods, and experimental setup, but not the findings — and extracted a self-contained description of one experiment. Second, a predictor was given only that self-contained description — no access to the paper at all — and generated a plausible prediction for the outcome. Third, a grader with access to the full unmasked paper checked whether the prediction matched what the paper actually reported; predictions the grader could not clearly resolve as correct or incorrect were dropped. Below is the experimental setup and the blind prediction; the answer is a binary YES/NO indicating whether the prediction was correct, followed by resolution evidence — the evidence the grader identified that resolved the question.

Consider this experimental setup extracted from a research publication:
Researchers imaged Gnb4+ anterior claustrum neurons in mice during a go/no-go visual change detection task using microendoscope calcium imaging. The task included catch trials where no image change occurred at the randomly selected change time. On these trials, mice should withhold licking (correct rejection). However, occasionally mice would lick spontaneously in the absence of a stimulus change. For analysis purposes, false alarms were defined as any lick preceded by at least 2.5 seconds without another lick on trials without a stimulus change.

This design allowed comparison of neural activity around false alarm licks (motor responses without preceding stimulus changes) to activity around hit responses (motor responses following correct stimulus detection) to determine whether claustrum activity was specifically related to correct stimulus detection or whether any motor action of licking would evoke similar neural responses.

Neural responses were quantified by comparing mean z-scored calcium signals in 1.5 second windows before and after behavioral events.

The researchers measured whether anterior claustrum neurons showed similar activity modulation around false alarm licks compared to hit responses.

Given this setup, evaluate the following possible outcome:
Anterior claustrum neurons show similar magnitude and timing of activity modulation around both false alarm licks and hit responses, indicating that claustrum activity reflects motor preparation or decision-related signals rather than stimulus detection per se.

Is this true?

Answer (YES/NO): NO